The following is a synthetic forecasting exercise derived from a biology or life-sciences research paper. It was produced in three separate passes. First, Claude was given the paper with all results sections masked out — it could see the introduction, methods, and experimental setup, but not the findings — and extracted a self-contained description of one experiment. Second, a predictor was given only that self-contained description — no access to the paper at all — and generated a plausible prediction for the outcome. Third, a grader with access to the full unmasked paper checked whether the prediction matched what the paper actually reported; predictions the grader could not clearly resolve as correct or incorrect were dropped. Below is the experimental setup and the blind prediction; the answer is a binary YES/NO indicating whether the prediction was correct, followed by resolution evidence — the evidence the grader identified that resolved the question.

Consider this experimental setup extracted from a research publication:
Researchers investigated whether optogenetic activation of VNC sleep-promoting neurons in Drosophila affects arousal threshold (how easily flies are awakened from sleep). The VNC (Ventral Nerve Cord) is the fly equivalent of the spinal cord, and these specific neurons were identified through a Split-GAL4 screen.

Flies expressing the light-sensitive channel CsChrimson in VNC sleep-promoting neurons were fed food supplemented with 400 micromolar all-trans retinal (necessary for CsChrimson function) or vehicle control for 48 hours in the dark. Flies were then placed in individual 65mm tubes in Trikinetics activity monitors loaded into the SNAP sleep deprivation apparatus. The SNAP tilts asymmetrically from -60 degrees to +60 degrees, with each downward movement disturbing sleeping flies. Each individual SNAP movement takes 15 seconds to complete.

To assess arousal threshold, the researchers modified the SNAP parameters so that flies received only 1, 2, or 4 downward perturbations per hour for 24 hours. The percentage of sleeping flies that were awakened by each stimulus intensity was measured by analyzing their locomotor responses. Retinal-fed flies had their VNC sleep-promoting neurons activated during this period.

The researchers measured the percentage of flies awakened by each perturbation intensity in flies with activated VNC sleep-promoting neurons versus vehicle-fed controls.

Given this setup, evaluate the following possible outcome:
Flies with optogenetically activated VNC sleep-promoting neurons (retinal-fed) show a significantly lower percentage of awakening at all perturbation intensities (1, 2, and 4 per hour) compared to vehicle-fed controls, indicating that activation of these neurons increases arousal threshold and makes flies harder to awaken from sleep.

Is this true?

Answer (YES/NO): NO